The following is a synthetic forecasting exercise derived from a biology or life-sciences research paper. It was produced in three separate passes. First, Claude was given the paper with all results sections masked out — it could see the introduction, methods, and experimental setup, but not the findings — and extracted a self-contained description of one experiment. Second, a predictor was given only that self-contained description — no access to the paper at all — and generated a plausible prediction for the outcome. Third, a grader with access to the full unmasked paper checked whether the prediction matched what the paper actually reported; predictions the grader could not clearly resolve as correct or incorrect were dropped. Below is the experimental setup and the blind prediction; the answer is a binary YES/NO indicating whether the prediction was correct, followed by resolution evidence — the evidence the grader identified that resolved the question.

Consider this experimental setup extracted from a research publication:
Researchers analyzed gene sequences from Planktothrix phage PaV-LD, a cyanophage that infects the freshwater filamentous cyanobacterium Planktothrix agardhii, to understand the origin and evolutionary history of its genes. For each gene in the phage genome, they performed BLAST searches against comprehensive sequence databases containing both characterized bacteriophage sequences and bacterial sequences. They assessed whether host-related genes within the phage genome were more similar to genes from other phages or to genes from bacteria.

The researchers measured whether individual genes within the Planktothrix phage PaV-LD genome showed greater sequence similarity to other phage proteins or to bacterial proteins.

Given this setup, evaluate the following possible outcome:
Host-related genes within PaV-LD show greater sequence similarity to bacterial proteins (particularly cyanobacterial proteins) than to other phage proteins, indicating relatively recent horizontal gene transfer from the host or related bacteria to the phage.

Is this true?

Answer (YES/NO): YES